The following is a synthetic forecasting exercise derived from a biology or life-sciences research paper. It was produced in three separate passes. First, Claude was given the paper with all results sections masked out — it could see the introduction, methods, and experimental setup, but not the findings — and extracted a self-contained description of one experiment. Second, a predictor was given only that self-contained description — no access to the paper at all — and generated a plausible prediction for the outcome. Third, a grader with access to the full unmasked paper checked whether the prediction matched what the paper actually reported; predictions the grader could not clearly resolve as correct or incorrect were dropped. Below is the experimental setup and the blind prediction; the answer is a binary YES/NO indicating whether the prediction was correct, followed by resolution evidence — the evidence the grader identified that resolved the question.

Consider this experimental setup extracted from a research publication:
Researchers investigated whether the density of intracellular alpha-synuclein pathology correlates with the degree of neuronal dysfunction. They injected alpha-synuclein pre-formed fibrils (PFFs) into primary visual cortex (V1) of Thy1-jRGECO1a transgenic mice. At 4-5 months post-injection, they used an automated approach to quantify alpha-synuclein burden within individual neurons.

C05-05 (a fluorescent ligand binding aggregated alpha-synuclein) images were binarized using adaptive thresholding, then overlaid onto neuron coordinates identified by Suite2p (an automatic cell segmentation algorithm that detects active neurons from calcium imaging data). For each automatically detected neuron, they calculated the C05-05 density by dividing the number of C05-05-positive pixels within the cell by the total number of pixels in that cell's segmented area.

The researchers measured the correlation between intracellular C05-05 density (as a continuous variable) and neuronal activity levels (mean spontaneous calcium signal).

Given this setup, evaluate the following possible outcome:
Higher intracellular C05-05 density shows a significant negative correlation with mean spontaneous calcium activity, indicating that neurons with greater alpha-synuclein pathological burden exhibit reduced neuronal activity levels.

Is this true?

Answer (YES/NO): YES